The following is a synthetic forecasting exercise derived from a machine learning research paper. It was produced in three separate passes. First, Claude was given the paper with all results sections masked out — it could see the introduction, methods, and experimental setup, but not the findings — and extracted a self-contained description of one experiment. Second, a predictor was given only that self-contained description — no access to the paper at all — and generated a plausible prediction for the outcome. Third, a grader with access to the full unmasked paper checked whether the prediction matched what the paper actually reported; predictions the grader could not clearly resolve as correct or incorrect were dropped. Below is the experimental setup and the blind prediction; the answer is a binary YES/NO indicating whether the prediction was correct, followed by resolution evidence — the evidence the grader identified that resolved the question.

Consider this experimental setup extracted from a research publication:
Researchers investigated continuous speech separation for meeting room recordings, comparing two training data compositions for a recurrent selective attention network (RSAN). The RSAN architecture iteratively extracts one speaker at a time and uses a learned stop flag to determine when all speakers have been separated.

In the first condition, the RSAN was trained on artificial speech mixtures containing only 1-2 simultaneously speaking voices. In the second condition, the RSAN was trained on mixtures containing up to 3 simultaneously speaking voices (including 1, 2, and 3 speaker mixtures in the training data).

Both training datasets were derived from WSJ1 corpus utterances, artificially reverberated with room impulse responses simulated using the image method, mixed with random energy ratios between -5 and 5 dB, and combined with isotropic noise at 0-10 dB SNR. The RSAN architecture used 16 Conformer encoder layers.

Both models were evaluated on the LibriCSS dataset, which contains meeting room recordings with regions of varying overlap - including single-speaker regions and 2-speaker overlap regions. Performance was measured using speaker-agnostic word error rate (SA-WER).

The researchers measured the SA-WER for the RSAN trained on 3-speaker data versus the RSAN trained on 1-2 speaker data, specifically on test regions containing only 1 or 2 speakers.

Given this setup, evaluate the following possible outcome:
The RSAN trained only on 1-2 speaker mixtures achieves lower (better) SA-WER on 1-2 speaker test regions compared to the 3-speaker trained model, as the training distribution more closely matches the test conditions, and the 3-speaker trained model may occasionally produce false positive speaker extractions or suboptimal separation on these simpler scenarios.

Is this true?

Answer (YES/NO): NO